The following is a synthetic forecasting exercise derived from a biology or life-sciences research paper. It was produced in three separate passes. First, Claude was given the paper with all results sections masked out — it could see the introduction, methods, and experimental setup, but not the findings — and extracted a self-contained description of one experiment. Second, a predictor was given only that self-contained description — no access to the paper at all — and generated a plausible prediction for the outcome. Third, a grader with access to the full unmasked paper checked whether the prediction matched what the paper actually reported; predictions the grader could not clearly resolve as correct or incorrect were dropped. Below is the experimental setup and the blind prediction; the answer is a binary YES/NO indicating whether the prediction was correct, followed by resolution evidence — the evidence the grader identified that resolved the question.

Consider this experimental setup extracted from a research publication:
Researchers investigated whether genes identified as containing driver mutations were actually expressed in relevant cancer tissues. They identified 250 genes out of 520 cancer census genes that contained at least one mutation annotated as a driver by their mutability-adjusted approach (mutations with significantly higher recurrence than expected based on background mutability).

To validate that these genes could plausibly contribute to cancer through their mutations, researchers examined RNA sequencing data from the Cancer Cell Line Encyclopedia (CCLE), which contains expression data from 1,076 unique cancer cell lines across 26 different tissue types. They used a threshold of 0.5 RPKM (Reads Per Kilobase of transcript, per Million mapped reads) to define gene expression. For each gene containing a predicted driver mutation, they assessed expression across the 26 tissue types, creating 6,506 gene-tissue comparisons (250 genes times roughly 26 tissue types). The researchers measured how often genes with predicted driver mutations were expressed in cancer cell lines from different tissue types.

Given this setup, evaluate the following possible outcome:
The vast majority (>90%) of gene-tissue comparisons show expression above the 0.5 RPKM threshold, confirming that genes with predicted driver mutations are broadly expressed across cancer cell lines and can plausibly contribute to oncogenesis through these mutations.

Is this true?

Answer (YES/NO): NO